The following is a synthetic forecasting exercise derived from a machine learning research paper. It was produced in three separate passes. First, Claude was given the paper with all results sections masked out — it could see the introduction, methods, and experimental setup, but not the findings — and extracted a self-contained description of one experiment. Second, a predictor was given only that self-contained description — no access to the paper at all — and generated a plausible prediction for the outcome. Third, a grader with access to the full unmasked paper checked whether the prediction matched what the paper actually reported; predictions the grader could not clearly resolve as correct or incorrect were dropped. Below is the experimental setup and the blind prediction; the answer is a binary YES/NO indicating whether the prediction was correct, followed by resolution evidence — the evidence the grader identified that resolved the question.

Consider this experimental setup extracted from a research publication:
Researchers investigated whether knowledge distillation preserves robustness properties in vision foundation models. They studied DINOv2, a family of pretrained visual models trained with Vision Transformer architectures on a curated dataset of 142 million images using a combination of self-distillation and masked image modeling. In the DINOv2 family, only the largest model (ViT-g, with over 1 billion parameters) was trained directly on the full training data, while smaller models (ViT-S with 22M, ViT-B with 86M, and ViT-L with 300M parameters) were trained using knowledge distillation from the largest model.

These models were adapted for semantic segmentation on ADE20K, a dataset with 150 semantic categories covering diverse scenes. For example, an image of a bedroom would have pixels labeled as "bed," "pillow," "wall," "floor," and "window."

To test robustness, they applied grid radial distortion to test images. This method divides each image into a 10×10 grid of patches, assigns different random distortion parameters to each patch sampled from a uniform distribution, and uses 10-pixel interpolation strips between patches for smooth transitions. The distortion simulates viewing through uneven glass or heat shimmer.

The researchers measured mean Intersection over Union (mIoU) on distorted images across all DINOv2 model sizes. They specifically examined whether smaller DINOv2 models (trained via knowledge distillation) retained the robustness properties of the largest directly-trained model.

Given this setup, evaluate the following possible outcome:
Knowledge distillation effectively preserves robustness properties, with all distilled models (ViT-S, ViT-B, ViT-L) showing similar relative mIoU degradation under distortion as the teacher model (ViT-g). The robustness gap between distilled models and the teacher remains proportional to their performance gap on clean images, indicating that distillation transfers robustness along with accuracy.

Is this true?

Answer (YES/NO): YES